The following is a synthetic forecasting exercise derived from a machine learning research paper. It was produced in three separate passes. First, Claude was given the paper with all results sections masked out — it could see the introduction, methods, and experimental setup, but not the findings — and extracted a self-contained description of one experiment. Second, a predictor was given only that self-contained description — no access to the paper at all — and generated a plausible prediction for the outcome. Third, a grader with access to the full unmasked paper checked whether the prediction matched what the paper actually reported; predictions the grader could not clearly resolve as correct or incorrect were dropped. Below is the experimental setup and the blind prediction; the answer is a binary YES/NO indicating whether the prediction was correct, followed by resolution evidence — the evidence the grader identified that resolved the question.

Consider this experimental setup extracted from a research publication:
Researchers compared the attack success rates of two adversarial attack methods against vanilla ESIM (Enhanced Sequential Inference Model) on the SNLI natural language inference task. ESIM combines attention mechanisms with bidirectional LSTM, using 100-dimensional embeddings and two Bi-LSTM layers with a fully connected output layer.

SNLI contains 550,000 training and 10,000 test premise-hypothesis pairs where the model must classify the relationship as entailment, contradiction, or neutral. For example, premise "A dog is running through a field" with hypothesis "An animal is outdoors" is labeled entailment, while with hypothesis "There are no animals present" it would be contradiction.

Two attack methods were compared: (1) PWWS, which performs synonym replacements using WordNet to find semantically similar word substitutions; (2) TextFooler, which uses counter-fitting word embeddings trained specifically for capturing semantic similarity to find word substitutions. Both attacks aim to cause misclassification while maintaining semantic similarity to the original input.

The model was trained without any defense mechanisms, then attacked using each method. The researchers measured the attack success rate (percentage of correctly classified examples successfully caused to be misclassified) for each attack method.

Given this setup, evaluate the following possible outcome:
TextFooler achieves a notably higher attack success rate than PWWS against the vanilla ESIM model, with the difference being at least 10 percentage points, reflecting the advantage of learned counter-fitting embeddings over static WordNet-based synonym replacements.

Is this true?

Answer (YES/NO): YES